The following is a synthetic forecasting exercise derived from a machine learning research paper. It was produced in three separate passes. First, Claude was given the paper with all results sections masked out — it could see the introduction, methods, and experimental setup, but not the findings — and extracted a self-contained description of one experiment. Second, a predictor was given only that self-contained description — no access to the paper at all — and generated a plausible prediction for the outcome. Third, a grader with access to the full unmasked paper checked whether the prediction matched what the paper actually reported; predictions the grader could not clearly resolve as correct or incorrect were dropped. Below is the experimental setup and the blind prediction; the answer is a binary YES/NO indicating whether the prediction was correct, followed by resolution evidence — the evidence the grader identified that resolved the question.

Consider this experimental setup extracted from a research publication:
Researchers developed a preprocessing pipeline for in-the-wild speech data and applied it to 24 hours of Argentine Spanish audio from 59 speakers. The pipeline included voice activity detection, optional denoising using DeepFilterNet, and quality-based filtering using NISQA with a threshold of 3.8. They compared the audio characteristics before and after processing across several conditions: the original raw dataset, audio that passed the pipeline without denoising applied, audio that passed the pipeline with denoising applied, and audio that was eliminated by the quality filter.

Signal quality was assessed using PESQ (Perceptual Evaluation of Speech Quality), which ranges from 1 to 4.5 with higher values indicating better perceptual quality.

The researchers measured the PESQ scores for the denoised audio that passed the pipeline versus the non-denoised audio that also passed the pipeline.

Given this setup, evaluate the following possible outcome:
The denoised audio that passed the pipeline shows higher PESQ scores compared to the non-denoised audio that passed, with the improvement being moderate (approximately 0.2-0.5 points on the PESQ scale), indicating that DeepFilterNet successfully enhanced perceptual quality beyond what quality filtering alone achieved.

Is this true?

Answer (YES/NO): NO